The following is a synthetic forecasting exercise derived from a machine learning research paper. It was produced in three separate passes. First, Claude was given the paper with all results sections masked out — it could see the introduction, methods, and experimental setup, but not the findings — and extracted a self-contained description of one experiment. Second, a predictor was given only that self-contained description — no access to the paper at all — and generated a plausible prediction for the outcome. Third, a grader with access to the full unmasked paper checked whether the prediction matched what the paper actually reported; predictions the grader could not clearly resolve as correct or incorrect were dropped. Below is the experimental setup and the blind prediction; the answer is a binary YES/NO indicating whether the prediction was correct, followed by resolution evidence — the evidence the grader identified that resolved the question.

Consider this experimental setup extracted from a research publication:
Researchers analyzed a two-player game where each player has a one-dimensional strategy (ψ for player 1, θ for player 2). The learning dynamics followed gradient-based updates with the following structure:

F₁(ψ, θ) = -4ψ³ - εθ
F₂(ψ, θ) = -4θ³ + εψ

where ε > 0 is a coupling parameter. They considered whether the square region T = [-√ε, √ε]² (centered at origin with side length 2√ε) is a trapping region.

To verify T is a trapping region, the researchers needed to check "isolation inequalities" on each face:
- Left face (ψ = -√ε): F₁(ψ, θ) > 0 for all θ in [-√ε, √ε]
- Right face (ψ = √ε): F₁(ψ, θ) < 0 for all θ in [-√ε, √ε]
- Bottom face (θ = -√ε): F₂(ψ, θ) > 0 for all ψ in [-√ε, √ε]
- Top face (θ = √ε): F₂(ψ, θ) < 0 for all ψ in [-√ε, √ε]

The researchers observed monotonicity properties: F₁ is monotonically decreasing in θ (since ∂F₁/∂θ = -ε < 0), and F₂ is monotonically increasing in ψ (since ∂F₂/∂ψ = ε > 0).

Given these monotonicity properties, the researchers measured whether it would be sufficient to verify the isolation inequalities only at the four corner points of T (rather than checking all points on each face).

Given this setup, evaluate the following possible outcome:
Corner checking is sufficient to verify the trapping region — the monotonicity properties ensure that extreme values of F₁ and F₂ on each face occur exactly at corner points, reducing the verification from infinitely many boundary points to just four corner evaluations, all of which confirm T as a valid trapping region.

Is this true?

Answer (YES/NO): YES